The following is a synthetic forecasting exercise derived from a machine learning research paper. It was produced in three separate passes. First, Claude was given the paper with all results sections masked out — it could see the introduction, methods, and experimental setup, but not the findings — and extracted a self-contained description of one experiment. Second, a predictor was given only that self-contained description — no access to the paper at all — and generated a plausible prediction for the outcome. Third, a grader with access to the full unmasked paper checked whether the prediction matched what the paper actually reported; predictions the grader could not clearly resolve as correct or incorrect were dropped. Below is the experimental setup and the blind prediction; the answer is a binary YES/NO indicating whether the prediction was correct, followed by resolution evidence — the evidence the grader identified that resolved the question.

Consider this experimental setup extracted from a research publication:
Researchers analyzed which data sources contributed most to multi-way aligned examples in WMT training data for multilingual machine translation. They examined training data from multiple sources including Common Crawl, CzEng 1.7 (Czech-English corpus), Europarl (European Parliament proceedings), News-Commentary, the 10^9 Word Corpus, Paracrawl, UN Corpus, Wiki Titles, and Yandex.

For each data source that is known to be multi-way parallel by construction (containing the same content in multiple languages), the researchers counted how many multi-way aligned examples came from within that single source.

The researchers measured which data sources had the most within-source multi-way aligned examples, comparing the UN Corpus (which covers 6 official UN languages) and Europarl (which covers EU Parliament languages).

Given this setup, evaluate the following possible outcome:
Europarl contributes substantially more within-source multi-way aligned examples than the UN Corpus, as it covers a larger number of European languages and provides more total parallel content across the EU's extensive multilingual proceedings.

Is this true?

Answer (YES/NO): NO